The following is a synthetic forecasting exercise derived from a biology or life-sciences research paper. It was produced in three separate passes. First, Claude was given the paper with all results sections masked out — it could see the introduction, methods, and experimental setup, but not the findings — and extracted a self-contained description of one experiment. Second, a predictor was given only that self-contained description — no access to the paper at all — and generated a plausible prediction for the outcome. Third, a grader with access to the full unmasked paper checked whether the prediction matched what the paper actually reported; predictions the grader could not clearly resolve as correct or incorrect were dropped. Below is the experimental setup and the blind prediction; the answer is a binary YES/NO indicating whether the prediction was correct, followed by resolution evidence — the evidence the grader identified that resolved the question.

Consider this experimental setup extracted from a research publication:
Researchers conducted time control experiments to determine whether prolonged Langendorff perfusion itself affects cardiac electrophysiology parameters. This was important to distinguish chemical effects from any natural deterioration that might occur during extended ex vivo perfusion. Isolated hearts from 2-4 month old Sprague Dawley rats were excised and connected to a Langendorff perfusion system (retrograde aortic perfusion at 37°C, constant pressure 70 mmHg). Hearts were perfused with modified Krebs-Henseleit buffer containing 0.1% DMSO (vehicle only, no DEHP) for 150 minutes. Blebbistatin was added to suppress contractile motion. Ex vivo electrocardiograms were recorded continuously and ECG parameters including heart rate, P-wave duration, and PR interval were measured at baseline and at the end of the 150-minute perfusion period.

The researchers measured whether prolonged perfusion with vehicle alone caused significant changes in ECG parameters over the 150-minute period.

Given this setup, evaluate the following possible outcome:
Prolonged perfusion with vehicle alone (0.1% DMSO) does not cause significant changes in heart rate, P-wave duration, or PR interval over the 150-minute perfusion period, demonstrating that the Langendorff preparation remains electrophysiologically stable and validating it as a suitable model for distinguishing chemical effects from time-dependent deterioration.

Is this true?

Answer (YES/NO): YES